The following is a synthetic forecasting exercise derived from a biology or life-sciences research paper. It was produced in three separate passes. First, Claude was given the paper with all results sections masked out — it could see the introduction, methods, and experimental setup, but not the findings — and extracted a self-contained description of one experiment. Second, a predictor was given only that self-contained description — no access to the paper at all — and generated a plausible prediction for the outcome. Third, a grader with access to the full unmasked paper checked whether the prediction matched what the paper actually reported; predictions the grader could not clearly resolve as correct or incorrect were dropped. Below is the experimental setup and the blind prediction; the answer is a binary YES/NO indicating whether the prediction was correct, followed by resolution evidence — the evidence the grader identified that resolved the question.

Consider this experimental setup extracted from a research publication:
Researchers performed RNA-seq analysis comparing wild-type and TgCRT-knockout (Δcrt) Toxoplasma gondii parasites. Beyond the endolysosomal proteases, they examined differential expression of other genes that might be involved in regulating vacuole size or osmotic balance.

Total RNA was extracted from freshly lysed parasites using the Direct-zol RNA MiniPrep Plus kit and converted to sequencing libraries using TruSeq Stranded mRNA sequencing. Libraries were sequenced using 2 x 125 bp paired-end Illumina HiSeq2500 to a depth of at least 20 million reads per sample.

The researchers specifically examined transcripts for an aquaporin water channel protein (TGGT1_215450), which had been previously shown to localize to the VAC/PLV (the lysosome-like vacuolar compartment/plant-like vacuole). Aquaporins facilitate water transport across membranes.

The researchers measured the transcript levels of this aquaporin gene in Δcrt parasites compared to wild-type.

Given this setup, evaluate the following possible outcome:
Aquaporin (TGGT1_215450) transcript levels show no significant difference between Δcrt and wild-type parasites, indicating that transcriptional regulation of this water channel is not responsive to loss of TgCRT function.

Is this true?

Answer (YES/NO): NO